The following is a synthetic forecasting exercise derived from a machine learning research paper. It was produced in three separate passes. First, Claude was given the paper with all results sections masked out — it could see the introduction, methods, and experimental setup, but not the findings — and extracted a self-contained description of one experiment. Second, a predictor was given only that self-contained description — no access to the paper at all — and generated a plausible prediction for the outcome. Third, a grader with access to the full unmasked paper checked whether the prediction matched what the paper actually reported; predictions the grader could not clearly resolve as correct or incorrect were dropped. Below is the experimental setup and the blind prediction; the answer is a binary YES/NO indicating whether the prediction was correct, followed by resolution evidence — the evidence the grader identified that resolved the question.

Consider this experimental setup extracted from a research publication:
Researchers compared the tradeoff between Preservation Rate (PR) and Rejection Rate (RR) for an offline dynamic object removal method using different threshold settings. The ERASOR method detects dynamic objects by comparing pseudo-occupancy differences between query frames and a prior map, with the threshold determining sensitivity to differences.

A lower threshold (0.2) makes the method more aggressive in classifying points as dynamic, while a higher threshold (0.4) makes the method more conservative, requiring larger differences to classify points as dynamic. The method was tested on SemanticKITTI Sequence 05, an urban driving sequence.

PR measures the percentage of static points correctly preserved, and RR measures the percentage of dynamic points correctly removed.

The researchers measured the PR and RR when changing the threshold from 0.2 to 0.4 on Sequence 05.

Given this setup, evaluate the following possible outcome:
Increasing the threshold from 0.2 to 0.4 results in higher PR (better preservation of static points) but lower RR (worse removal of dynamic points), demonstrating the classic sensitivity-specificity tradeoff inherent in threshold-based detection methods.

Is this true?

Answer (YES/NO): NO